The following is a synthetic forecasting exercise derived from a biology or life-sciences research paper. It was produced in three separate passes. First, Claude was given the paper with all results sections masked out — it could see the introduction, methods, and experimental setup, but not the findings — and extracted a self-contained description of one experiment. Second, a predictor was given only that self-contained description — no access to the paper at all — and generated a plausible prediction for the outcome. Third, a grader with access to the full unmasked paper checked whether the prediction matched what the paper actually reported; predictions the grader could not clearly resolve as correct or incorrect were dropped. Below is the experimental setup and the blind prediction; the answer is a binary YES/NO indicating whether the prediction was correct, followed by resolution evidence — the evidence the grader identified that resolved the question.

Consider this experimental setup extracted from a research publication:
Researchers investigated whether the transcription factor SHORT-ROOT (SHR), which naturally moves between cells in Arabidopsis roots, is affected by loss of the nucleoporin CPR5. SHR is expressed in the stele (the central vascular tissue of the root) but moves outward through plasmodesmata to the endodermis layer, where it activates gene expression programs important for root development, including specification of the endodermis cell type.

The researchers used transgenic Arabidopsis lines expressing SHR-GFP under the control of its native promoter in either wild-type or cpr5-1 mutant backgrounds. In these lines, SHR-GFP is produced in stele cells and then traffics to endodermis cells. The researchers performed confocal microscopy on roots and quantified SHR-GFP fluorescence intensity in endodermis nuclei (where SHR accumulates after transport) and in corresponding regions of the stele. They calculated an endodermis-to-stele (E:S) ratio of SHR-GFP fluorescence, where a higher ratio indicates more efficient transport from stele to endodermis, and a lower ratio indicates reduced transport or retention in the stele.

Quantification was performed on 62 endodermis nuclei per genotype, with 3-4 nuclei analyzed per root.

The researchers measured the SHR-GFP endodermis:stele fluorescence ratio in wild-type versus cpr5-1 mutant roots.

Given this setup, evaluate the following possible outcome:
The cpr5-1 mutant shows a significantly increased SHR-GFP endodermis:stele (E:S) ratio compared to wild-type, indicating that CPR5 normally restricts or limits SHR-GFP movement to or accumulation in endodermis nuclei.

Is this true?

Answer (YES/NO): NO